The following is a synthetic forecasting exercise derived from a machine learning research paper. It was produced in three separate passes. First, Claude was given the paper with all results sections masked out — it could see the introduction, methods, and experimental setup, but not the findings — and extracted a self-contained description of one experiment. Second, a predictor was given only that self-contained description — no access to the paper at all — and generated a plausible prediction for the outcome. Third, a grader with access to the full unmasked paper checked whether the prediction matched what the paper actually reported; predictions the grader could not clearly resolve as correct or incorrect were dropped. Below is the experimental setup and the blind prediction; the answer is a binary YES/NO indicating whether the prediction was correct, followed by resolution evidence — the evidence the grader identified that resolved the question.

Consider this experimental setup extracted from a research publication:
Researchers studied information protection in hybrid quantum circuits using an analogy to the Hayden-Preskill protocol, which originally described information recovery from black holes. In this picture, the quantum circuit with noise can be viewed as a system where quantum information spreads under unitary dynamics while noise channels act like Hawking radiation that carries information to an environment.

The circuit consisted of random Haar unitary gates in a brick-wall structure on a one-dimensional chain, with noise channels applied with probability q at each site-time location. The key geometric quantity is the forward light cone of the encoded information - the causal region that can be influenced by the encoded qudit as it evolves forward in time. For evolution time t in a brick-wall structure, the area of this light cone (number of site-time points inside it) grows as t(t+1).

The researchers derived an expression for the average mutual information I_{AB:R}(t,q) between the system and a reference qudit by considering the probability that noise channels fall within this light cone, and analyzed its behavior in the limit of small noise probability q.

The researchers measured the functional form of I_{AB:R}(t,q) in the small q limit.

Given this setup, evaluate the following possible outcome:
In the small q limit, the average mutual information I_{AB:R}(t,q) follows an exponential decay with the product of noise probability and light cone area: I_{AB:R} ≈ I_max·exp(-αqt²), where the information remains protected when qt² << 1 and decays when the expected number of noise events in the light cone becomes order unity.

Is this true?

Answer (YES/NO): NO